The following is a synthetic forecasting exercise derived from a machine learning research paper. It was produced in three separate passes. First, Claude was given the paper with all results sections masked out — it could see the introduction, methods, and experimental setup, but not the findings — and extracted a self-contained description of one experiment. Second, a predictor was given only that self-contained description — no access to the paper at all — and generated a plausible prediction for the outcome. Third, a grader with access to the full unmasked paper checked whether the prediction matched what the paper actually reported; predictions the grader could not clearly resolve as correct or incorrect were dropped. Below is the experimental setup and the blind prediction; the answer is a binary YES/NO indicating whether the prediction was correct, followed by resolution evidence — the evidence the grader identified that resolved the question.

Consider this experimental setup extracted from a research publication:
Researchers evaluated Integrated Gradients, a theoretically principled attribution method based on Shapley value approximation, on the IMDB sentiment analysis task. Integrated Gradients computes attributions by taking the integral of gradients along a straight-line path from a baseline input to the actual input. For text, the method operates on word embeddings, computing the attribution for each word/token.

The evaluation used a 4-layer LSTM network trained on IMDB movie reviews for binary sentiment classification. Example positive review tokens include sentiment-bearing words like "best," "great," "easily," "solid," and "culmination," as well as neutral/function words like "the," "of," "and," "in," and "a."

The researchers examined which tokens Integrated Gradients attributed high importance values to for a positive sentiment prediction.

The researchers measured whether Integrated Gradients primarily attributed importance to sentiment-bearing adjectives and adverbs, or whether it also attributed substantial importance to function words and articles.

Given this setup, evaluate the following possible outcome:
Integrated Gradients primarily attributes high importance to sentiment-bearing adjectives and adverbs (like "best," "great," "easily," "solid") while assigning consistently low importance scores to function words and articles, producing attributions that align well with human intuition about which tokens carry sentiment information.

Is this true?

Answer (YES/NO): NO